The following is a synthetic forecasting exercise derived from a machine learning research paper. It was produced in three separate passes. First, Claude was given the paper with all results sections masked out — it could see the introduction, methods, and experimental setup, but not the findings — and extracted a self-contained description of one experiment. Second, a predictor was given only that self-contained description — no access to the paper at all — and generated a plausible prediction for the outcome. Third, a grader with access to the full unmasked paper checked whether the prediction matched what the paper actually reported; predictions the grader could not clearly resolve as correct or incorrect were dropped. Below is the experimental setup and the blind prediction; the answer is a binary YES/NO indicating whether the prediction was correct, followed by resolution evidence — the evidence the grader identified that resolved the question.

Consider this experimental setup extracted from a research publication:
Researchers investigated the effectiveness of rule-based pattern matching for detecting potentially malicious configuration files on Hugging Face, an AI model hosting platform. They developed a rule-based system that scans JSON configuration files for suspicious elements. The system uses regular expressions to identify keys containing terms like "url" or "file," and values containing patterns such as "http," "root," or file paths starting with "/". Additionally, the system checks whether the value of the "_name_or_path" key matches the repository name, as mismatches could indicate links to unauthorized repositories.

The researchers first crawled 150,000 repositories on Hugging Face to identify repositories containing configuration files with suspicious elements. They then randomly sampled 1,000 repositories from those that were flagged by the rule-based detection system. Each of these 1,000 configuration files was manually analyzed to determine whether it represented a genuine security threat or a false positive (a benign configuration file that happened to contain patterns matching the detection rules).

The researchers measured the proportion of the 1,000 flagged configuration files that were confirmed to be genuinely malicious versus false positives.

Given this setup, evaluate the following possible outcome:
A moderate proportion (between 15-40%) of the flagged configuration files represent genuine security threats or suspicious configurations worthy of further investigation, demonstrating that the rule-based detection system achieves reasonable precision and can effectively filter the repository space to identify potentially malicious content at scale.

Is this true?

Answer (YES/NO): NO